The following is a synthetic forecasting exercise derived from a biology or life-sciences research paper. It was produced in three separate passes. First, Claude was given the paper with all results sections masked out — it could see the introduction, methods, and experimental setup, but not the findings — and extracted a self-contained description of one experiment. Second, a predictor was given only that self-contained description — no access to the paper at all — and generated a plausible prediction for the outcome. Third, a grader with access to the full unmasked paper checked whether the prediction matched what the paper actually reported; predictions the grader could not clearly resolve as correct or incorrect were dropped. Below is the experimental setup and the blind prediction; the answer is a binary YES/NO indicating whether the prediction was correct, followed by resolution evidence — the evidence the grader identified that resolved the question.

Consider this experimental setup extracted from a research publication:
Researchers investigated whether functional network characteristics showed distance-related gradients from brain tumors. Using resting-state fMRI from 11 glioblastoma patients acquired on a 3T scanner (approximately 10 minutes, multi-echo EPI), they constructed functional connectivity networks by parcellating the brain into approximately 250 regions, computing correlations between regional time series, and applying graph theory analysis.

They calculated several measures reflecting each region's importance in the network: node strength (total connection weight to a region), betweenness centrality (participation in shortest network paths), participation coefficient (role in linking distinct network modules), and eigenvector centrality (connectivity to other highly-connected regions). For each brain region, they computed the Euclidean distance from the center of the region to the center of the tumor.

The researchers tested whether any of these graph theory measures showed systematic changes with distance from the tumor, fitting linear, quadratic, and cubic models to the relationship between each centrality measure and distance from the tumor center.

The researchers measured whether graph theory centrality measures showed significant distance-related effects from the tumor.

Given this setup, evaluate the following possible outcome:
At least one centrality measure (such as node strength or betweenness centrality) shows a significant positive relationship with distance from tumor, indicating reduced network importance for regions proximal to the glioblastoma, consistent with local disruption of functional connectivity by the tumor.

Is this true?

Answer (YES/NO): NO